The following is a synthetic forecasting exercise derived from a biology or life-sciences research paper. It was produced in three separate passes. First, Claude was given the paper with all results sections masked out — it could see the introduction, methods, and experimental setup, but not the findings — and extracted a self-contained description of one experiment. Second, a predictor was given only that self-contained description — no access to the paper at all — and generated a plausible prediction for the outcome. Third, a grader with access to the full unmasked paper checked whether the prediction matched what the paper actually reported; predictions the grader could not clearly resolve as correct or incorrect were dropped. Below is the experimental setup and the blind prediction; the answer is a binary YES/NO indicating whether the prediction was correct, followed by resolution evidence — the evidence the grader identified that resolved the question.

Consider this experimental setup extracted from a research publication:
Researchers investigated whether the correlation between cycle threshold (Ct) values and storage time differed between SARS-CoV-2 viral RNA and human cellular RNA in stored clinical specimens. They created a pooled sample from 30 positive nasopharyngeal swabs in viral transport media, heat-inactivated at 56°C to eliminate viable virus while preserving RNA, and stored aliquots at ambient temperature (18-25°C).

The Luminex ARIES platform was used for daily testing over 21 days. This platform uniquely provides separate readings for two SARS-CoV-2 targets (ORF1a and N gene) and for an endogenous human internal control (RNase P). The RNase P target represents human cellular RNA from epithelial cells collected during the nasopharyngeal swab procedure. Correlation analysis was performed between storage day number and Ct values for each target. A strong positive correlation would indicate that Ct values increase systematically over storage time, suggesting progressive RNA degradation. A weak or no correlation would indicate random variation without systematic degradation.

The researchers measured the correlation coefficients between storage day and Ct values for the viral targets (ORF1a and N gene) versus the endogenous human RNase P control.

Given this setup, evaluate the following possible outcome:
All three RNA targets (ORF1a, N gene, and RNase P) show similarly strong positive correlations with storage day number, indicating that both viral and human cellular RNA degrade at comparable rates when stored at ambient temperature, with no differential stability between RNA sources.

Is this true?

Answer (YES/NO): NO